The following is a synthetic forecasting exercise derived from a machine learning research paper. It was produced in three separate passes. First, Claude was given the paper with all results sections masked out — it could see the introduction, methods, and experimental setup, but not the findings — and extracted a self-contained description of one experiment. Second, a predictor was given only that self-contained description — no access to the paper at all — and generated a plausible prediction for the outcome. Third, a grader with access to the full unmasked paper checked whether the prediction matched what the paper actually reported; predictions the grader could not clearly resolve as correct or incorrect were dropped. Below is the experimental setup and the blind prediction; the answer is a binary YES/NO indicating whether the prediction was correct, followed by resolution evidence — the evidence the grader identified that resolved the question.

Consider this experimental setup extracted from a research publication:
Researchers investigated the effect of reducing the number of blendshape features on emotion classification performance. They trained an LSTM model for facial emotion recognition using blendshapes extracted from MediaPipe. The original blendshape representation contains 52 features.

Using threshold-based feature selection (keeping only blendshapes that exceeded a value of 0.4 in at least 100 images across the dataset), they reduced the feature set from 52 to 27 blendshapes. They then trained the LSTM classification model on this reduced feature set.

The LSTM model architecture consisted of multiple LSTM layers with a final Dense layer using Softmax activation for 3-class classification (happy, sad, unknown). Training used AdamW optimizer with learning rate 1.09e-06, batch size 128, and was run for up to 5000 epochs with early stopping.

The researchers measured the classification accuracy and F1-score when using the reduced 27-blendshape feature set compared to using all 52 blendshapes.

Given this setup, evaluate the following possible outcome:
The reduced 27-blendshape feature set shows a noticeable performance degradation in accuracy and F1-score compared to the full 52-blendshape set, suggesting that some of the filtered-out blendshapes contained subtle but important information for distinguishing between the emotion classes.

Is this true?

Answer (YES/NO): NO